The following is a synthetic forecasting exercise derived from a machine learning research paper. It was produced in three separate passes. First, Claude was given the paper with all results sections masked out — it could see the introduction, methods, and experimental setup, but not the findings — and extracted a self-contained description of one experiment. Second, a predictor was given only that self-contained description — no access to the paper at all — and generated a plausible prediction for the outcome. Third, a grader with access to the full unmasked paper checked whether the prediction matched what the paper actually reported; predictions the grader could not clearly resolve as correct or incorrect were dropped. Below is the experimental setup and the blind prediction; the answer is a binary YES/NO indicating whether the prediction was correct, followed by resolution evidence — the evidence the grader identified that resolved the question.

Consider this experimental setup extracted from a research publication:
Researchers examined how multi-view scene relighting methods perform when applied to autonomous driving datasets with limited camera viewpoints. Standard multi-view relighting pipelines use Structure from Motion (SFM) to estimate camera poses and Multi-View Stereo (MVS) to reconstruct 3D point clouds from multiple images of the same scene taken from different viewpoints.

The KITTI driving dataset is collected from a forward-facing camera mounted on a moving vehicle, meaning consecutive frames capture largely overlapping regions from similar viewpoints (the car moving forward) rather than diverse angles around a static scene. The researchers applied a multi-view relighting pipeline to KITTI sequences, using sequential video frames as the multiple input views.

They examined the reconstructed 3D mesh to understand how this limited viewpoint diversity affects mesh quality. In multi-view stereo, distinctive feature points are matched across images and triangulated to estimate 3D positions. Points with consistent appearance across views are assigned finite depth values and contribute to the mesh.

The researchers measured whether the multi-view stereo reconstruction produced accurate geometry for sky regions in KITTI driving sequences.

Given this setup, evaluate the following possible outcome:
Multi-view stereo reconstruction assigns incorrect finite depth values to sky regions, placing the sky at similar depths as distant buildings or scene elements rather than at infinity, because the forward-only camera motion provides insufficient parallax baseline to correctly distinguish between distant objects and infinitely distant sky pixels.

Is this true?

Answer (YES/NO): NO